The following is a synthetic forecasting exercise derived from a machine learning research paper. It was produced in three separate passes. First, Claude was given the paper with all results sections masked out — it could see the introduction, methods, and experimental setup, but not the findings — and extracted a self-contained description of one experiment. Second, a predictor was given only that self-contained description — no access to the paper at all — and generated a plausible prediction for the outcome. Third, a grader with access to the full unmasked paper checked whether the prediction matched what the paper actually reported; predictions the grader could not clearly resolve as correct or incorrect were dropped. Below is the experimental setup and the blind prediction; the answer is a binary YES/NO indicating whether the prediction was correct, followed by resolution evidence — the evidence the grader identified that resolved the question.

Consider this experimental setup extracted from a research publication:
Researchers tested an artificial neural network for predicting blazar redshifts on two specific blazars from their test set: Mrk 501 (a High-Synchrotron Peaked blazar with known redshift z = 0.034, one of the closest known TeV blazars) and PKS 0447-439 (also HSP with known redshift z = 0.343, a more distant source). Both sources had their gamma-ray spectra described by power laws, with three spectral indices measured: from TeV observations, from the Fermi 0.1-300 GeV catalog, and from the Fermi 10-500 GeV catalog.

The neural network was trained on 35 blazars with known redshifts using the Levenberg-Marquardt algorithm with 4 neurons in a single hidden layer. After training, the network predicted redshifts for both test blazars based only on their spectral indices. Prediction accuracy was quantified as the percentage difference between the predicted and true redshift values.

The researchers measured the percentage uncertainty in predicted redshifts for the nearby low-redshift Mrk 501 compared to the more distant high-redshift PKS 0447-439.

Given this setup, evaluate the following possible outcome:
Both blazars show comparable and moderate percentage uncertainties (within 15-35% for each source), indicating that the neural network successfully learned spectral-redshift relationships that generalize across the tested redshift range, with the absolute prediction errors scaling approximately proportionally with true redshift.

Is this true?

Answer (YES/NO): NO